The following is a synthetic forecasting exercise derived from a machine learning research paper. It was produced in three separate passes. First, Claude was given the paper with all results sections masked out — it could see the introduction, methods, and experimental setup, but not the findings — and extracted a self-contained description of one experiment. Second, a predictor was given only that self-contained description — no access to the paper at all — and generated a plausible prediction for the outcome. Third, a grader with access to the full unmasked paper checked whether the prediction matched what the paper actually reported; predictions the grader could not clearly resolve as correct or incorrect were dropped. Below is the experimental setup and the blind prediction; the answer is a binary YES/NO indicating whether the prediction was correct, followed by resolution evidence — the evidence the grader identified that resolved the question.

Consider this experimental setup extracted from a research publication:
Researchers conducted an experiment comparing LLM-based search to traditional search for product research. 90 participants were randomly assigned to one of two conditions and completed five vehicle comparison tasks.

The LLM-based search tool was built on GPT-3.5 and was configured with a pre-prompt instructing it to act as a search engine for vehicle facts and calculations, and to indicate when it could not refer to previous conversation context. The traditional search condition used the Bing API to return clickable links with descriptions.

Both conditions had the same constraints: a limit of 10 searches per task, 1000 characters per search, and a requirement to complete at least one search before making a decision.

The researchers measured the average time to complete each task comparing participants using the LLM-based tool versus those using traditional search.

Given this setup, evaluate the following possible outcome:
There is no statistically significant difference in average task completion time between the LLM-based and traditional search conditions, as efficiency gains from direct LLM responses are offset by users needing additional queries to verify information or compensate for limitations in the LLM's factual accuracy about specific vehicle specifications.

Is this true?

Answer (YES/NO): NO